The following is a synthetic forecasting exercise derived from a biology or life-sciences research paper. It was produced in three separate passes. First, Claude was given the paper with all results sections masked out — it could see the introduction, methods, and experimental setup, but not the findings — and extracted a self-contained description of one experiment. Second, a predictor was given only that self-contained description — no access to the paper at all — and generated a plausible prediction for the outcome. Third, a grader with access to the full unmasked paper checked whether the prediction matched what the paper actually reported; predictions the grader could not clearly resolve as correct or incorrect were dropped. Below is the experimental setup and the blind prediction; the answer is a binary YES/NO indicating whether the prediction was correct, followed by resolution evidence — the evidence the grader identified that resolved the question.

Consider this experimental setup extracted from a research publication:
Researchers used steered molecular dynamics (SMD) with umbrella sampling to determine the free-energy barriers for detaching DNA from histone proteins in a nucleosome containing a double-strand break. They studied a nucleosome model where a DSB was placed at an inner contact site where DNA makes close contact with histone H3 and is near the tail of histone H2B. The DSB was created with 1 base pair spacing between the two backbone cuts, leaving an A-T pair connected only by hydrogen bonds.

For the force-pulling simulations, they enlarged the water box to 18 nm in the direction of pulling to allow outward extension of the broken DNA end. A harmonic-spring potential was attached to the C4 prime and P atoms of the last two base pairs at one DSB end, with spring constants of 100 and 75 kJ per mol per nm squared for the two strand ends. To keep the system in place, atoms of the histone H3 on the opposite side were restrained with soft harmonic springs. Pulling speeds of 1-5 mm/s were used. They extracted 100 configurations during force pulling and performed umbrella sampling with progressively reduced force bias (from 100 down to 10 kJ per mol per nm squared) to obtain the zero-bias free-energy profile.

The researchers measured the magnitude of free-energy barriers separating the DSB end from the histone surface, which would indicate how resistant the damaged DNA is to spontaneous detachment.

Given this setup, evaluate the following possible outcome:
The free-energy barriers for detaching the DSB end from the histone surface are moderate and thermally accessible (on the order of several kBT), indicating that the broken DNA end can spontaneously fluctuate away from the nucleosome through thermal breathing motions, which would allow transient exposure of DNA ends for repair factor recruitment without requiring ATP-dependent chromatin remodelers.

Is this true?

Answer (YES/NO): NO